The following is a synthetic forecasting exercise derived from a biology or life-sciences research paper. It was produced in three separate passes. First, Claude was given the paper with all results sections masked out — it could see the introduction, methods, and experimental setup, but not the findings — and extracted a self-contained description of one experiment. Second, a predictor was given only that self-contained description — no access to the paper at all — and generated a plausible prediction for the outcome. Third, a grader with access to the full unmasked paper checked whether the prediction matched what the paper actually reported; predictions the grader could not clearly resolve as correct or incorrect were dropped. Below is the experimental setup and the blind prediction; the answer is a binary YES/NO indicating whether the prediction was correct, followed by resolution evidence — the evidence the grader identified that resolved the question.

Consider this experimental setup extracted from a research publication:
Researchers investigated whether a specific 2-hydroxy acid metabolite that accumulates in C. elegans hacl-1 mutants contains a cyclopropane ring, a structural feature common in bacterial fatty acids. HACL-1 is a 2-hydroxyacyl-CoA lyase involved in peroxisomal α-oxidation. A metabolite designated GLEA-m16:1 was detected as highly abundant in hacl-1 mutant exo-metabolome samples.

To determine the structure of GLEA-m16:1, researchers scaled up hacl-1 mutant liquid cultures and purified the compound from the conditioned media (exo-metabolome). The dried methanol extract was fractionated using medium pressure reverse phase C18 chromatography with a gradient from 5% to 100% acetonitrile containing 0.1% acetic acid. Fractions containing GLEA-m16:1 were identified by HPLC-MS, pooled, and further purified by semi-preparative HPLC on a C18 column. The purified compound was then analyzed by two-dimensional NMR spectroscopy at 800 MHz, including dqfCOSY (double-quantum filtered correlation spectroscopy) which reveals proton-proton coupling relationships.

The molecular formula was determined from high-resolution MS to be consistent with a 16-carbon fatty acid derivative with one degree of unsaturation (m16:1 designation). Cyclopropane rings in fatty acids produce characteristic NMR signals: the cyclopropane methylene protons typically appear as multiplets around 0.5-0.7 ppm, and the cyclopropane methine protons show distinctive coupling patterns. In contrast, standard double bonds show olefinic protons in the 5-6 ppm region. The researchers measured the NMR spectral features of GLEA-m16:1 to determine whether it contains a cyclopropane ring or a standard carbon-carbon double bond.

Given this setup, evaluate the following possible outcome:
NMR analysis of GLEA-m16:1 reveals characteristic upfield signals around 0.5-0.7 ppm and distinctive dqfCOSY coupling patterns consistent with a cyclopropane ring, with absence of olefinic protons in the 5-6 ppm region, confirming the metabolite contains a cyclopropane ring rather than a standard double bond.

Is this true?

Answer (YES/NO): NO